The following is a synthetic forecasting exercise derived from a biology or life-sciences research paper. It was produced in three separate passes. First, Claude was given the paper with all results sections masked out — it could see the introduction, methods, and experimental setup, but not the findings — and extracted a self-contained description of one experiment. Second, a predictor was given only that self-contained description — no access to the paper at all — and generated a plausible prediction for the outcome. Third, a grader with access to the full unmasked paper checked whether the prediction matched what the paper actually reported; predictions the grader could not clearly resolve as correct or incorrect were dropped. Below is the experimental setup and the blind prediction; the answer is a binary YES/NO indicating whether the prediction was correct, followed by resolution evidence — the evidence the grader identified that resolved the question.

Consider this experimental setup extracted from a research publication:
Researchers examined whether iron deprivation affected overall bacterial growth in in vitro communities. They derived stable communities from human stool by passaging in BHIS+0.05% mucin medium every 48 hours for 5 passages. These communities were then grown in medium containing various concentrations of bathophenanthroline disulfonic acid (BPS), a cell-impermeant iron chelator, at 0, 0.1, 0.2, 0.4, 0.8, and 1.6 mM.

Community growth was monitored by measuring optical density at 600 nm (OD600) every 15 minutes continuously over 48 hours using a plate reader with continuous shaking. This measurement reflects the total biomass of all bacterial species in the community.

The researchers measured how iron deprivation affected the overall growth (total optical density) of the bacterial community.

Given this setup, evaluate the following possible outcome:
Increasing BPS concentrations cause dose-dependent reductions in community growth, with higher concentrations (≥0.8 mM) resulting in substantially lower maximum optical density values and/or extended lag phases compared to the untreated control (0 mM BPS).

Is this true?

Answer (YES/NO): YES